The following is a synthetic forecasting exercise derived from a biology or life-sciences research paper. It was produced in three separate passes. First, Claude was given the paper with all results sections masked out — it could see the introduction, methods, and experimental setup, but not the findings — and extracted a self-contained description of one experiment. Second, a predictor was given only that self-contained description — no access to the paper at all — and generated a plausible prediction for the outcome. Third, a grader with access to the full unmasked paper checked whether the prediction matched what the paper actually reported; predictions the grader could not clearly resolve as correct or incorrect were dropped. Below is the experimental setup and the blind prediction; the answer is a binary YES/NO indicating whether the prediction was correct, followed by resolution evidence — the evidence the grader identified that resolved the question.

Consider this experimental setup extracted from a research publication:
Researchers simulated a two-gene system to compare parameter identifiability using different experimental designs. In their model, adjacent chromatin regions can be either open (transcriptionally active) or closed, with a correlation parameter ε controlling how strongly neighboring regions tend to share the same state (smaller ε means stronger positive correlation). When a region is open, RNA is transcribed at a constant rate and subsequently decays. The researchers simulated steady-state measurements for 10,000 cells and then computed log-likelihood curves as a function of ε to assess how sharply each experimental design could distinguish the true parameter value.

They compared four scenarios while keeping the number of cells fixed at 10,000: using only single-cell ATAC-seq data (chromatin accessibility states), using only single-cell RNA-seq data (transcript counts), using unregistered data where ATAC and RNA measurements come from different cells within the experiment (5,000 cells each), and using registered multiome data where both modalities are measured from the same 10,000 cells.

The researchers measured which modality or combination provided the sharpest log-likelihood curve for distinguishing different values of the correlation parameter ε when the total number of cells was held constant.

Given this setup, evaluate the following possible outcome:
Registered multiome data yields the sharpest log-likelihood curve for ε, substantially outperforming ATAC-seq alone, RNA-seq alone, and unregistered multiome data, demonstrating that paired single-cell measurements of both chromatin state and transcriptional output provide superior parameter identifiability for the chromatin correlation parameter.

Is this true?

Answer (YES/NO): YES